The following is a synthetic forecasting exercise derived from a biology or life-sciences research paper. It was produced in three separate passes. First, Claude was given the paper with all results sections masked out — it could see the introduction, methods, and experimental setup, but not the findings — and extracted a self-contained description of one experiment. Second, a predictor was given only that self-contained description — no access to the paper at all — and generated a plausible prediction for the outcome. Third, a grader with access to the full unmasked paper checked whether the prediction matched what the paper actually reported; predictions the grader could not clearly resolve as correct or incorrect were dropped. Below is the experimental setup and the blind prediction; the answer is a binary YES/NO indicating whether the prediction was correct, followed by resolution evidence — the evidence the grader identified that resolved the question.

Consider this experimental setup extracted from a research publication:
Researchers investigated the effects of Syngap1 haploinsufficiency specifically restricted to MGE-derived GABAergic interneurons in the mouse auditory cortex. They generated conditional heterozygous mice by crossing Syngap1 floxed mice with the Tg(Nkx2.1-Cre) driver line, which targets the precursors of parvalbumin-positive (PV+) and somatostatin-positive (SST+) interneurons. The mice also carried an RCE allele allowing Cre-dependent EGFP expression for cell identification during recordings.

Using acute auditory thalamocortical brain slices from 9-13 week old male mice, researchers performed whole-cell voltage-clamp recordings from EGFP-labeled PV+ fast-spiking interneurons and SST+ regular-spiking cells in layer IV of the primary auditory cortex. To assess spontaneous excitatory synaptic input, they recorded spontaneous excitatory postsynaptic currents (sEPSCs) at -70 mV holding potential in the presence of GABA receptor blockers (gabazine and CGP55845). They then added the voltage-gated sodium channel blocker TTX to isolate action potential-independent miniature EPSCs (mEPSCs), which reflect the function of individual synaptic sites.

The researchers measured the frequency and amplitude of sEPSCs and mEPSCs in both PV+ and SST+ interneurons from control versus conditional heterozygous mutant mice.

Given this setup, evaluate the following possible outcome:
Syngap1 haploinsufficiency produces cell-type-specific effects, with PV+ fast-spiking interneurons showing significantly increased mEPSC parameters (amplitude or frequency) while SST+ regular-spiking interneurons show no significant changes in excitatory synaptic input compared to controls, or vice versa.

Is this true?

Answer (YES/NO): NO